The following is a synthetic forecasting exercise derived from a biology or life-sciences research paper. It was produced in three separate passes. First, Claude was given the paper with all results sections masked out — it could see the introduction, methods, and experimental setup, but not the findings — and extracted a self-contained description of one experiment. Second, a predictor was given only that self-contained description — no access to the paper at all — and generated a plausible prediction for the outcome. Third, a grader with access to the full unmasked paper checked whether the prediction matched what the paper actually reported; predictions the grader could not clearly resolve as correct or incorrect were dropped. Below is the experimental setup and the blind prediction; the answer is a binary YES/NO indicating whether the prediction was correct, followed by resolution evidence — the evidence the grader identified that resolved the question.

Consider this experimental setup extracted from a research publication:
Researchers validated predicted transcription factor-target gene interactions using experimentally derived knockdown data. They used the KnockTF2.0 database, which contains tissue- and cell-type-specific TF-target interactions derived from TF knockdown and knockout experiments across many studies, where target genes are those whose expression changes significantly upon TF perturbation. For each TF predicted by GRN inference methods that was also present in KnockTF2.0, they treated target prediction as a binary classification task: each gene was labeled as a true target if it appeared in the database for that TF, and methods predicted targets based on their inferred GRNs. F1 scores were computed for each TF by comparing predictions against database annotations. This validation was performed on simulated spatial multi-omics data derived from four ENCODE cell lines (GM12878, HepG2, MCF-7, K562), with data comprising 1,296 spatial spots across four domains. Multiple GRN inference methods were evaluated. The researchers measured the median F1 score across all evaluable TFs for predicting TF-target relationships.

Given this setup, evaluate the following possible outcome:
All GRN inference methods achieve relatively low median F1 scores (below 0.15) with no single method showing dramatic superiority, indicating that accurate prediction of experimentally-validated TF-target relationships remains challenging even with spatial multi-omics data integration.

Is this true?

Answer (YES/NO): NO